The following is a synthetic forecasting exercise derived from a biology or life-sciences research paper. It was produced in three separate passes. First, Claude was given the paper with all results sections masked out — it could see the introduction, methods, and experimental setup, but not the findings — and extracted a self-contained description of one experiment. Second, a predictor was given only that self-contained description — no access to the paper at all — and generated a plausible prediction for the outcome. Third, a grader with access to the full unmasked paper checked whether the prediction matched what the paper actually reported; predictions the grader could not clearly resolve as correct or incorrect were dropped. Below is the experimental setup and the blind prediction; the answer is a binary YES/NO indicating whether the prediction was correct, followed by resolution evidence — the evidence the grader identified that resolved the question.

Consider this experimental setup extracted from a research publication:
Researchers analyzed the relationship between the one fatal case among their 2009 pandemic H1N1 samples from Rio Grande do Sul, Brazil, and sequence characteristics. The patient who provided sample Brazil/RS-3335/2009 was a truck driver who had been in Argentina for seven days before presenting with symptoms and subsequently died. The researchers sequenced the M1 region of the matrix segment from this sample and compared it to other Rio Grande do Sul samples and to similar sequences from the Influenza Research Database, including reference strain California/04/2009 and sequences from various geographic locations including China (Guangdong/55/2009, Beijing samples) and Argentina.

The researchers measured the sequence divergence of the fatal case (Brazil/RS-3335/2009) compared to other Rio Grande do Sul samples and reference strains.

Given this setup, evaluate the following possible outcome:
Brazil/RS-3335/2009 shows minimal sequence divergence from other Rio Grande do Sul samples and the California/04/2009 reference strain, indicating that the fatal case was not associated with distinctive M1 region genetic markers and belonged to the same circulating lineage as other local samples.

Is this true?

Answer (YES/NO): NO